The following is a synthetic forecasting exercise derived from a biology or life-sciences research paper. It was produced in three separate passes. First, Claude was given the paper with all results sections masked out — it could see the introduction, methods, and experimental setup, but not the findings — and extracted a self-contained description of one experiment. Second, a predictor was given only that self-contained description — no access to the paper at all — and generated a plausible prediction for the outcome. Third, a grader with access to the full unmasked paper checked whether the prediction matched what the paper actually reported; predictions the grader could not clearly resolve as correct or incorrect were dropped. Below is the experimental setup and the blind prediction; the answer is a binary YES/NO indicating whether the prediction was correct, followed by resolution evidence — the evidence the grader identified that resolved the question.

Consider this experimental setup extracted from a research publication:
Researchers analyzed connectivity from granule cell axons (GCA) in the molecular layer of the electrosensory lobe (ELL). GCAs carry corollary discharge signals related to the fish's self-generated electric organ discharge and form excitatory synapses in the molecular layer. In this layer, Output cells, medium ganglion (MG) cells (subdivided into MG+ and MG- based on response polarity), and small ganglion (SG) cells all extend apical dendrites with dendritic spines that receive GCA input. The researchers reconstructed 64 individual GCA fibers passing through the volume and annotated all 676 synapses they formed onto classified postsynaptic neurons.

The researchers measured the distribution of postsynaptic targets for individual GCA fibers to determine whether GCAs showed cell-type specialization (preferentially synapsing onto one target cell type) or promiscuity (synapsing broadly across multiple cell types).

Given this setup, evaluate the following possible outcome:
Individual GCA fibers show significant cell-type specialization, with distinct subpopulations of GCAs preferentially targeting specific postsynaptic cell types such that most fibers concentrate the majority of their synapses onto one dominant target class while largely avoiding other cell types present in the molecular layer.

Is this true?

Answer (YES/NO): NO